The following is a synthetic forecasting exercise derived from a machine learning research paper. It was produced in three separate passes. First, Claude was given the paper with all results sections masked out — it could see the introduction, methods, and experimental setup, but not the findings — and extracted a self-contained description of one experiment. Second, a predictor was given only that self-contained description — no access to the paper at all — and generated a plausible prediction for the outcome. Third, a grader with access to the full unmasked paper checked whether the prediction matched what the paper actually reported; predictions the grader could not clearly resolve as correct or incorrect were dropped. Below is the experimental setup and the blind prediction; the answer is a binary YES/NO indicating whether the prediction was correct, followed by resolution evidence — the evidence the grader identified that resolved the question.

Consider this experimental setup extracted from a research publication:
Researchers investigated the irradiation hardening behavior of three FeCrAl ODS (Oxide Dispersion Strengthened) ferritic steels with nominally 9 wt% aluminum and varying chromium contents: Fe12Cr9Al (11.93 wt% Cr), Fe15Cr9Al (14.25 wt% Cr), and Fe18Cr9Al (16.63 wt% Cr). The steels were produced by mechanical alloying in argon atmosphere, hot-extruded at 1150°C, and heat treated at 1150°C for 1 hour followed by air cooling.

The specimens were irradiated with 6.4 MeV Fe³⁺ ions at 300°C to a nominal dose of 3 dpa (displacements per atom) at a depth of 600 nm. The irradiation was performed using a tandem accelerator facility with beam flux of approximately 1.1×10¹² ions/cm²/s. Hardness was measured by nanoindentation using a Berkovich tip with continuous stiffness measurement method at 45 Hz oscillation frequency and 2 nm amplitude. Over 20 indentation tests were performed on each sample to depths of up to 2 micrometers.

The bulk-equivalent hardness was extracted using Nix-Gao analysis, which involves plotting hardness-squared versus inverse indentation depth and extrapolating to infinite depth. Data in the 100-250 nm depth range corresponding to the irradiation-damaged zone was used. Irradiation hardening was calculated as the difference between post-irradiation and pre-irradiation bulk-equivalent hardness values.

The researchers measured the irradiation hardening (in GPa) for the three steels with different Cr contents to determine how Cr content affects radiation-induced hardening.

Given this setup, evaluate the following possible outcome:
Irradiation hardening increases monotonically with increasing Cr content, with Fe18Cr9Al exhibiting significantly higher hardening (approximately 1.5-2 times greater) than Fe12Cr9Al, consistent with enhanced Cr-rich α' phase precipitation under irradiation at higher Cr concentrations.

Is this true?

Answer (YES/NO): NO